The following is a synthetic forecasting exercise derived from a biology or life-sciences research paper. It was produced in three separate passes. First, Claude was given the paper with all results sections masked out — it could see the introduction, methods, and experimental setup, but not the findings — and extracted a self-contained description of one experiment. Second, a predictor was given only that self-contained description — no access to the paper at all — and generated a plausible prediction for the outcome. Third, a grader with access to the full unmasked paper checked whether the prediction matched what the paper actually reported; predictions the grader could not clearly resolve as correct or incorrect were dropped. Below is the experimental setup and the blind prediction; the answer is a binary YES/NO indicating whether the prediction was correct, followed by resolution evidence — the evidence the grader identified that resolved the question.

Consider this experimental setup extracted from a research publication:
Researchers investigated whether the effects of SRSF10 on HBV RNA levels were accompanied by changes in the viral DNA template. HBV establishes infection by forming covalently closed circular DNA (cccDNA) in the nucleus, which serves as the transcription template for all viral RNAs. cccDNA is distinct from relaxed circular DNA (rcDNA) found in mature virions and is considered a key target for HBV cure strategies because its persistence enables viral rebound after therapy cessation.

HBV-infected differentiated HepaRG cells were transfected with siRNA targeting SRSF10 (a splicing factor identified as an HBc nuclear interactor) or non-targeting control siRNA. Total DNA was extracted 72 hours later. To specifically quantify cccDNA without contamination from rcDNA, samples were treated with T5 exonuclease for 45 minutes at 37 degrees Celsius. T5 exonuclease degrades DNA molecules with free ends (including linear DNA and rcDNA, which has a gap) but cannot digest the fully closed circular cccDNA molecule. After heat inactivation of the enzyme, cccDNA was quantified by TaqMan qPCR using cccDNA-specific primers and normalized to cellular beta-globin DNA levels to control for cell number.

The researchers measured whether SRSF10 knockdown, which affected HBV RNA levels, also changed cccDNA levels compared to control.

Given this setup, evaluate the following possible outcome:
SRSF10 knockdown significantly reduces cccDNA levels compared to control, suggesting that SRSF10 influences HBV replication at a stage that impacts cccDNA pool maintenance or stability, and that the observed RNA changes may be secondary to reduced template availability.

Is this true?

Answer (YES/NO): NO